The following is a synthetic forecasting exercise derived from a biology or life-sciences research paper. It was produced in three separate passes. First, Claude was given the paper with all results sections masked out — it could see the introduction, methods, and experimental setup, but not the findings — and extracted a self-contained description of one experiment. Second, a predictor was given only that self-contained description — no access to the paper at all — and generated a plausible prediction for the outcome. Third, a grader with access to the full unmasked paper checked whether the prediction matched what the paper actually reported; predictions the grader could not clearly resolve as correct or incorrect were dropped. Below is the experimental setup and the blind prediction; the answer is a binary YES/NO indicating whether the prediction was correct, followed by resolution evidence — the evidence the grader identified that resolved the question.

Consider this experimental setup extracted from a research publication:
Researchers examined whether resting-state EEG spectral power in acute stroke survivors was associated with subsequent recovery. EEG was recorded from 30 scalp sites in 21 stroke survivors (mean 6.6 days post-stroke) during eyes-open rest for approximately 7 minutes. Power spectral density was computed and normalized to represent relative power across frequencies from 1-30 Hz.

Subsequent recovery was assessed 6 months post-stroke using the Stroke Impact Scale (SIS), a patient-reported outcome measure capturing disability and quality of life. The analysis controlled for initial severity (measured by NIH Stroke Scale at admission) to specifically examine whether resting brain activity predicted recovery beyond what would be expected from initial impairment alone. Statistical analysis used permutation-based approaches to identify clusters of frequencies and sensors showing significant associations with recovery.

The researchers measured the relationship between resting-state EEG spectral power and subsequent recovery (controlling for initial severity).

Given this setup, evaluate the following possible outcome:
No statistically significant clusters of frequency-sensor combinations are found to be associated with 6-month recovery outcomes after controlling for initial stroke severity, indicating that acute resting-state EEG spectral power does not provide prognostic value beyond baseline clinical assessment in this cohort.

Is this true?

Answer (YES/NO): NO